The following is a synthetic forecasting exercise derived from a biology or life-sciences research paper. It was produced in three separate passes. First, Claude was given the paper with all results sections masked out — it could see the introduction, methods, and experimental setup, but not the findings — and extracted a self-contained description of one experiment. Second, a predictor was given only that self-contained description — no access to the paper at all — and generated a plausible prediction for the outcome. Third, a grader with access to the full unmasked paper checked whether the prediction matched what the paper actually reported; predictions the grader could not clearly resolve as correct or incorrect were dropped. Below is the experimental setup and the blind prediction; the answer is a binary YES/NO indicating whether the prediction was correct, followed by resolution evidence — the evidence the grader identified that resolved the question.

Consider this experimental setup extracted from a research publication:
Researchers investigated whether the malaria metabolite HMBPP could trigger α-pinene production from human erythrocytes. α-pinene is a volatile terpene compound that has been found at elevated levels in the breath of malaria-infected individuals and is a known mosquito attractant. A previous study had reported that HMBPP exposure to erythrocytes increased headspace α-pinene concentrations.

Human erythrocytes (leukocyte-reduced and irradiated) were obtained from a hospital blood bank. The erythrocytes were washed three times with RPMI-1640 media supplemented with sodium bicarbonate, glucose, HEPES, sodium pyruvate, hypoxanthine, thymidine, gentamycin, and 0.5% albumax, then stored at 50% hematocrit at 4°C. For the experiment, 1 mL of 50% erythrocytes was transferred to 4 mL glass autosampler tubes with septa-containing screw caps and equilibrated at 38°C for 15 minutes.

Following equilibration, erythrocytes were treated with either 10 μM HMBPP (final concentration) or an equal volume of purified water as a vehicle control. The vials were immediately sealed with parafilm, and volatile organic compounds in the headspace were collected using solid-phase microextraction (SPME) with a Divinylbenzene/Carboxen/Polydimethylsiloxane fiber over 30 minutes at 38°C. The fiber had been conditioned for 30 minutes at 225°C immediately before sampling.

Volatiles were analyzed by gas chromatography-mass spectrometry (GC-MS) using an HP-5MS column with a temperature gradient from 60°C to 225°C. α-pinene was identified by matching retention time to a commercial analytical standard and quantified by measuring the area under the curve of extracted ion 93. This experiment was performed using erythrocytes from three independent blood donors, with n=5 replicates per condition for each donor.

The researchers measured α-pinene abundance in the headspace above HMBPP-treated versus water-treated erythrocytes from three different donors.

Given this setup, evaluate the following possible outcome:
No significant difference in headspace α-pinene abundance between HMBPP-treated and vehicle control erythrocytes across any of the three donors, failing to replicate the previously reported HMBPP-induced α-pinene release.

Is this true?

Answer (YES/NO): YES